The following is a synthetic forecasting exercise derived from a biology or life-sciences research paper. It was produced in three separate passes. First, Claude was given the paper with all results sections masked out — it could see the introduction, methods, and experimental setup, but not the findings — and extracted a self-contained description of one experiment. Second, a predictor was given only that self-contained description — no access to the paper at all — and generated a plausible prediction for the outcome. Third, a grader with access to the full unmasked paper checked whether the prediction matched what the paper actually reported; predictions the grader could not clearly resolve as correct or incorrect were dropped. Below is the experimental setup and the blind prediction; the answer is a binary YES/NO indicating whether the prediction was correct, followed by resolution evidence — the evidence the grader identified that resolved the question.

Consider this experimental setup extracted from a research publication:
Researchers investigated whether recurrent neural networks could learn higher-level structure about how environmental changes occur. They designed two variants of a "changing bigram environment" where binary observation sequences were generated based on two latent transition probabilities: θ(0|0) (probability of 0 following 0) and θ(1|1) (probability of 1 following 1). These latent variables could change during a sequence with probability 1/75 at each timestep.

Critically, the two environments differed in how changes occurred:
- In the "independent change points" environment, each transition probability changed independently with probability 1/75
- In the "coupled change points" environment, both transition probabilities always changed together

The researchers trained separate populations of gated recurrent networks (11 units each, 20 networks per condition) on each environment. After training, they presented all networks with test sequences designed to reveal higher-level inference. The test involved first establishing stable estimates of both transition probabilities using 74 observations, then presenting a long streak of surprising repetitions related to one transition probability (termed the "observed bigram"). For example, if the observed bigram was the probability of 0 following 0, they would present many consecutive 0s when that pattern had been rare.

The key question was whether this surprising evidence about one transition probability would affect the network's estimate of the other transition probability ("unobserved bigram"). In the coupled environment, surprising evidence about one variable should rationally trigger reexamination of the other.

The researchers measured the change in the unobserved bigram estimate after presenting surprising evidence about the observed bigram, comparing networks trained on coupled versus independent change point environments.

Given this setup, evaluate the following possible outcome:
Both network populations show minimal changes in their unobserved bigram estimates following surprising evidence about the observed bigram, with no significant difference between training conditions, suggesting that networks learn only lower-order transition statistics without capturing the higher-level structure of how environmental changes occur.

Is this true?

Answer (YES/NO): NO